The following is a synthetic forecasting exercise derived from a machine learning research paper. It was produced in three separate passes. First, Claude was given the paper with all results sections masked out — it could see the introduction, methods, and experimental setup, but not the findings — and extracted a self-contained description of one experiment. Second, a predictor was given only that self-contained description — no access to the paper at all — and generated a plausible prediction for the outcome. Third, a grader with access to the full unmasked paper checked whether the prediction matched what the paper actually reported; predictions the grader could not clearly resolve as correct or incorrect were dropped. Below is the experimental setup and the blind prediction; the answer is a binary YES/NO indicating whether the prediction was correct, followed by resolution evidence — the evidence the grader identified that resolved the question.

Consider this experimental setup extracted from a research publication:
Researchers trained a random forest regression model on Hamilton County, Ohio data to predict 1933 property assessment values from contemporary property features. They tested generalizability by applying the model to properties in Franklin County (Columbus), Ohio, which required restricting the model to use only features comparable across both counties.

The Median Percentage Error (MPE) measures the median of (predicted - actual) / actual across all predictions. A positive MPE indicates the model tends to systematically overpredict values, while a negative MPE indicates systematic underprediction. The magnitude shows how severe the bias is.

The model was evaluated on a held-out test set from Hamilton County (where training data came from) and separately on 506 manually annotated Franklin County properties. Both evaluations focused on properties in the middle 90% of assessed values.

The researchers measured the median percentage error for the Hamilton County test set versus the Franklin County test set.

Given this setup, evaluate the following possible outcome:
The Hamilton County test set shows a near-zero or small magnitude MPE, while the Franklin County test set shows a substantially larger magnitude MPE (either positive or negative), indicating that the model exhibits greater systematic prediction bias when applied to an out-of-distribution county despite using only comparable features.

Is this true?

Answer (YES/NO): NO